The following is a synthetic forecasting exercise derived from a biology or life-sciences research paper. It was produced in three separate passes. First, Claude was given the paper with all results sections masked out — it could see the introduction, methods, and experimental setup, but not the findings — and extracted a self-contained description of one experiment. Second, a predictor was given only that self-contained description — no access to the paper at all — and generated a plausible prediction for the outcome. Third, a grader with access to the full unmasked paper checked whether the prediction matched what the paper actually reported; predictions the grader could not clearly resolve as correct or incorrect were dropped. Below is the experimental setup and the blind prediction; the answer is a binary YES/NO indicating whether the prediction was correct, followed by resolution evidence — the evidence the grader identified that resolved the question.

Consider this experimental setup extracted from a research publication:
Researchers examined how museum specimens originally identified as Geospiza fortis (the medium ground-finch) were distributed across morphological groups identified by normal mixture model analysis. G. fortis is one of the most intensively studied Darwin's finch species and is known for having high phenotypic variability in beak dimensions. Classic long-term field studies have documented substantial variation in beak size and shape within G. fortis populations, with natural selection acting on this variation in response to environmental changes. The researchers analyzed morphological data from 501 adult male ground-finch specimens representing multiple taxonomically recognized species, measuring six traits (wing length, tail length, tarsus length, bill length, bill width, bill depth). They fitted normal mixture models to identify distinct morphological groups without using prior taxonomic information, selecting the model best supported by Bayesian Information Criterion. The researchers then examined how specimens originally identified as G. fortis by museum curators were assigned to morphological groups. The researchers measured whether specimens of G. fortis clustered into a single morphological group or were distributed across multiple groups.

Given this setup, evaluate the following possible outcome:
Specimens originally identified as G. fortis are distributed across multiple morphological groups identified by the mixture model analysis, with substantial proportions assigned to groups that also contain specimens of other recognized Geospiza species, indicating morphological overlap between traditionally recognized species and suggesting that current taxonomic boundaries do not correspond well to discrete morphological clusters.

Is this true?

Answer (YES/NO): YES